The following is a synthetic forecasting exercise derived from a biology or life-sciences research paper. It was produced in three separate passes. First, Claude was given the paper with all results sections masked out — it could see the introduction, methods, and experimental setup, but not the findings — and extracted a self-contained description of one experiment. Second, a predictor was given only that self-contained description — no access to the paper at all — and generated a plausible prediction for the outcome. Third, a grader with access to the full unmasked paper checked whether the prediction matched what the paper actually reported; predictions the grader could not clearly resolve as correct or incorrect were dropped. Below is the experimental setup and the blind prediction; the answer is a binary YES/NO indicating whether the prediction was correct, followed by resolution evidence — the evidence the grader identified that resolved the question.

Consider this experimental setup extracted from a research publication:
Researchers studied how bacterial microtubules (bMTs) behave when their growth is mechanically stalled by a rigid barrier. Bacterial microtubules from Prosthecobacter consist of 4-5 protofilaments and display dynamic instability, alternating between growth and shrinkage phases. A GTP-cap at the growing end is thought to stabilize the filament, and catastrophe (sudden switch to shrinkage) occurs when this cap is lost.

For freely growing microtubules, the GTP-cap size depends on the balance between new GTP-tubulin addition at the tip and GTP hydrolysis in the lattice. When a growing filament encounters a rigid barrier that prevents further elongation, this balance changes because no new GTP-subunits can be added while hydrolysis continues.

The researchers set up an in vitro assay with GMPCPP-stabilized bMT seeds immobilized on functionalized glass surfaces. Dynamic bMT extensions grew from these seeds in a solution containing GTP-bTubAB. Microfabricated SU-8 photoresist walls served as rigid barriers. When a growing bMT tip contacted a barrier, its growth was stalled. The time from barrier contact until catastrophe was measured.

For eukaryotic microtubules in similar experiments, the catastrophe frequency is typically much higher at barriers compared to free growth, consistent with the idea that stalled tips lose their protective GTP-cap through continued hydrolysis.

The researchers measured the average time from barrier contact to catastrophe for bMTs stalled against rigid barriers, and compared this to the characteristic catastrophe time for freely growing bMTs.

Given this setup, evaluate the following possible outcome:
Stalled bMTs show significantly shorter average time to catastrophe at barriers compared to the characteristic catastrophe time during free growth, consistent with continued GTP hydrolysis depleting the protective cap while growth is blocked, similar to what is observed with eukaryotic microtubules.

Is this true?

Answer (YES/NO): YES